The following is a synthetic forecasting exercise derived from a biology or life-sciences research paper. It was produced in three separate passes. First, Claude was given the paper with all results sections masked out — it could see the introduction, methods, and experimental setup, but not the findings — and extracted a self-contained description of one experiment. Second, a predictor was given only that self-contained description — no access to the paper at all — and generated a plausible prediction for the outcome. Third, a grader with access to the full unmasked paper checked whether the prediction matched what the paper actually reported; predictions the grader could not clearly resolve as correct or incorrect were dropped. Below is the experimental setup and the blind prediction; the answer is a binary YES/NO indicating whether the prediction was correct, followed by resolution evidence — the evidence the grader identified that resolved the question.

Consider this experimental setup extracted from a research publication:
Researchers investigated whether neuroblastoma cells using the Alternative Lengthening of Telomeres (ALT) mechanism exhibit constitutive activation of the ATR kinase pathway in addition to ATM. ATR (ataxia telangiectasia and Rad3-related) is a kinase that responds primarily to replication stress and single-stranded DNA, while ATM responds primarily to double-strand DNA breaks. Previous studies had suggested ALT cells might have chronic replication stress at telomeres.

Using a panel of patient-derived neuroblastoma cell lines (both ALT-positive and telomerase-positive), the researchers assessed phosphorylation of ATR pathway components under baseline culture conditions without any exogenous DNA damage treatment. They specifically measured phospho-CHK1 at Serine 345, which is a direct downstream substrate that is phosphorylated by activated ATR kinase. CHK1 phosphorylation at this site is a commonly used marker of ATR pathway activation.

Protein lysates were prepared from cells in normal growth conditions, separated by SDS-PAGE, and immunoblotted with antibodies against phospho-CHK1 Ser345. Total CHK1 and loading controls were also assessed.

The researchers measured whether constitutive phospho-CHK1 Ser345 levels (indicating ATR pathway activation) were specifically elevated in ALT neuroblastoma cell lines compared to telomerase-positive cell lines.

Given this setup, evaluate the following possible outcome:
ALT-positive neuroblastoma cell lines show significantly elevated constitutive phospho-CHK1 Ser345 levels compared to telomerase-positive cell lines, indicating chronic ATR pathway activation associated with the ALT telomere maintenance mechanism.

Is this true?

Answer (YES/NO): NO